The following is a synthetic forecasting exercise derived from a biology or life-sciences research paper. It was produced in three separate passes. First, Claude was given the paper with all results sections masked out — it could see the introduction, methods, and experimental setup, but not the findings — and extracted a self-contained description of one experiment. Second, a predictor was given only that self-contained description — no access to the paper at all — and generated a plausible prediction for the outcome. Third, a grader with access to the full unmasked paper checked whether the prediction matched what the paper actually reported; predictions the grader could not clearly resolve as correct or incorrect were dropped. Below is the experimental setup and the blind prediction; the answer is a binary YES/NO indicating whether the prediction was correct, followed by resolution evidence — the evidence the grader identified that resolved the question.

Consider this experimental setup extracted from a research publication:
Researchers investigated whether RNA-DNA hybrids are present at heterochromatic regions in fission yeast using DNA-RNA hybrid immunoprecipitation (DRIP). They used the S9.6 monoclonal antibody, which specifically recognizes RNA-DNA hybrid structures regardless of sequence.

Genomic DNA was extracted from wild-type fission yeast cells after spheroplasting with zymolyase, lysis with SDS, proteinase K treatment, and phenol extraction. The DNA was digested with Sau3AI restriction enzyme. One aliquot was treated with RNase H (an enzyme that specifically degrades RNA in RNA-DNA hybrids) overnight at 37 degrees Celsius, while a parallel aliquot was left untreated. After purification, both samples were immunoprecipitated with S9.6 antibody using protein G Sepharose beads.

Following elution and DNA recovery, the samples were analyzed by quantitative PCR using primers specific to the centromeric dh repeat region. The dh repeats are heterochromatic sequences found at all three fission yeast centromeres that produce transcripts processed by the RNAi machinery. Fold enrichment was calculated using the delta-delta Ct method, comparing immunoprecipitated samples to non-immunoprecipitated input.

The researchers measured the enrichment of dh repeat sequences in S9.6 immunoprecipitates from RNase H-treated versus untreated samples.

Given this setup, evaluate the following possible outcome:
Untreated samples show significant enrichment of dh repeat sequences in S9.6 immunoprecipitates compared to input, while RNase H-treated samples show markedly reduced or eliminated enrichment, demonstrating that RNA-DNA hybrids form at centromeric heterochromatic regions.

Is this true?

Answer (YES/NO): NO